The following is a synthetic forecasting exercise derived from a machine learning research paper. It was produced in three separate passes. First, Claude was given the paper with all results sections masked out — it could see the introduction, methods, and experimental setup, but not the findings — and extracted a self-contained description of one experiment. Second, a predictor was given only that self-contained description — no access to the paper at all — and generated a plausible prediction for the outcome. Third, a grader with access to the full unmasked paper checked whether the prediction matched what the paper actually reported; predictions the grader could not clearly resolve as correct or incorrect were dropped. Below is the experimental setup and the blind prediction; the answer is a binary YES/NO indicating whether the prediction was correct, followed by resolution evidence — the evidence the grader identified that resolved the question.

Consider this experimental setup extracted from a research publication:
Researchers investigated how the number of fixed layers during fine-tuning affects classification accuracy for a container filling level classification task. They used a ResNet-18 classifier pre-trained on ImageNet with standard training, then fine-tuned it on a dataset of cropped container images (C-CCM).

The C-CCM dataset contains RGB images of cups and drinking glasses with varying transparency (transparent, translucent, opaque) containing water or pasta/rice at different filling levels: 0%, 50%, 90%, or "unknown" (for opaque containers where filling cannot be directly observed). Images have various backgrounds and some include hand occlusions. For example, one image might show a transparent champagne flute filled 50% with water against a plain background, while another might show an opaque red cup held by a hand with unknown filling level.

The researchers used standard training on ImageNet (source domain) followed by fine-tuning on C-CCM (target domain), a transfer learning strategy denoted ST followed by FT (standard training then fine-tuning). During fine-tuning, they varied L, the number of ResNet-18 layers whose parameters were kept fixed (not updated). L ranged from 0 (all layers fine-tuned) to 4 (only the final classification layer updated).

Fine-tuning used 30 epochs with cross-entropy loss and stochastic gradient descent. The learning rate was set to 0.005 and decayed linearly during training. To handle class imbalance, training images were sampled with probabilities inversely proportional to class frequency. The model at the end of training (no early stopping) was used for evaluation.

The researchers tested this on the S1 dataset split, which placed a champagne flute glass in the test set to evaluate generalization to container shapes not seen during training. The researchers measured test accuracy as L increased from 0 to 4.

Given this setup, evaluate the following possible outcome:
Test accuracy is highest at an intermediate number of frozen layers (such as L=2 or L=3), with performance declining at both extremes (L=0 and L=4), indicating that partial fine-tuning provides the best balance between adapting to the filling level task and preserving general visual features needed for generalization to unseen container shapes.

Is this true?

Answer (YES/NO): NO